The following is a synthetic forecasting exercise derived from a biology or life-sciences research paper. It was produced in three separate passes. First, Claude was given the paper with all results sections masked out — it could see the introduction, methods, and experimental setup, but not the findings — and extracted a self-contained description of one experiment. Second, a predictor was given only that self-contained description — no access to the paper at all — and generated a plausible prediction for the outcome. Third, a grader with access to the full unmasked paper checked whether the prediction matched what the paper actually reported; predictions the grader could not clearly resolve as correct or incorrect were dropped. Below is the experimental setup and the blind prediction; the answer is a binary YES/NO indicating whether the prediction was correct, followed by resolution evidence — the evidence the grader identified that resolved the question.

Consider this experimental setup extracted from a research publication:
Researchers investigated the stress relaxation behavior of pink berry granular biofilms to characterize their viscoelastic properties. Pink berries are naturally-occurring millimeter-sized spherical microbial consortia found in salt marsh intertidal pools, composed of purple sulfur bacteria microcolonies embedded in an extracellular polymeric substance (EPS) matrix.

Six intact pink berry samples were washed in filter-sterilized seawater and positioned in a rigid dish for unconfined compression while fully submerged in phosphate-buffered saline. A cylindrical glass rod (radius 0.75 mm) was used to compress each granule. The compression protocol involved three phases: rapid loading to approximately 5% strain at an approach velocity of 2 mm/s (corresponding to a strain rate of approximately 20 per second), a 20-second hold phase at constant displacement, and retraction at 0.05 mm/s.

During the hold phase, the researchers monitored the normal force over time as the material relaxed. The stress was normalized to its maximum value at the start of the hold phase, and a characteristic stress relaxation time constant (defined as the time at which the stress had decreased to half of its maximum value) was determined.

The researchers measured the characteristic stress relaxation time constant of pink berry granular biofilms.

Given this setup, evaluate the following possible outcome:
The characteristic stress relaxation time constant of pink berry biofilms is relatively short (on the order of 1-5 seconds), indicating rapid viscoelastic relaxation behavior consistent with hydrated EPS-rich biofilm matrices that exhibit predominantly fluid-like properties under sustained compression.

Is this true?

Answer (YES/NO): YES